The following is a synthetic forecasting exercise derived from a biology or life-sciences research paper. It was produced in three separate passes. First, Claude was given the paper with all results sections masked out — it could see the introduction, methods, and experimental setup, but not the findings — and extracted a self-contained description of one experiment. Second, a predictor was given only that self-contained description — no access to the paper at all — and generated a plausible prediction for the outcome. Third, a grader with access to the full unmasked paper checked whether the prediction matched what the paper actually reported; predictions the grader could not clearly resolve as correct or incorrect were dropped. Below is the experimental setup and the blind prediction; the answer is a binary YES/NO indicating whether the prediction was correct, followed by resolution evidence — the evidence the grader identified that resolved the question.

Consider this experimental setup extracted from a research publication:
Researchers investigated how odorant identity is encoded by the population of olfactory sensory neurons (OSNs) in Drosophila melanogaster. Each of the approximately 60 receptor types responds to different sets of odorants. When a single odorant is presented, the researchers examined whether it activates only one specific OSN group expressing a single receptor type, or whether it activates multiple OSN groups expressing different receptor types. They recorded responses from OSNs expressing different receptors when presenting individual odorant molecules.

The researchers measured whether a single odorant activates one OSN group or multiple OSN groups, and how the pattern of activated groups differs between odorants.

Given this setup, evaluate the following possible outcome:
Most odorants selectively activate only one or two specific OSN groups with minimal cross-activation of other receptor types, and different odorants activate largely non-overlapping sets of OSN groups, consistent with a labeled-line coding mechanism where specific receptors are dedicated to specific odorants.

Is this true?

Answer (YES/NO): NO